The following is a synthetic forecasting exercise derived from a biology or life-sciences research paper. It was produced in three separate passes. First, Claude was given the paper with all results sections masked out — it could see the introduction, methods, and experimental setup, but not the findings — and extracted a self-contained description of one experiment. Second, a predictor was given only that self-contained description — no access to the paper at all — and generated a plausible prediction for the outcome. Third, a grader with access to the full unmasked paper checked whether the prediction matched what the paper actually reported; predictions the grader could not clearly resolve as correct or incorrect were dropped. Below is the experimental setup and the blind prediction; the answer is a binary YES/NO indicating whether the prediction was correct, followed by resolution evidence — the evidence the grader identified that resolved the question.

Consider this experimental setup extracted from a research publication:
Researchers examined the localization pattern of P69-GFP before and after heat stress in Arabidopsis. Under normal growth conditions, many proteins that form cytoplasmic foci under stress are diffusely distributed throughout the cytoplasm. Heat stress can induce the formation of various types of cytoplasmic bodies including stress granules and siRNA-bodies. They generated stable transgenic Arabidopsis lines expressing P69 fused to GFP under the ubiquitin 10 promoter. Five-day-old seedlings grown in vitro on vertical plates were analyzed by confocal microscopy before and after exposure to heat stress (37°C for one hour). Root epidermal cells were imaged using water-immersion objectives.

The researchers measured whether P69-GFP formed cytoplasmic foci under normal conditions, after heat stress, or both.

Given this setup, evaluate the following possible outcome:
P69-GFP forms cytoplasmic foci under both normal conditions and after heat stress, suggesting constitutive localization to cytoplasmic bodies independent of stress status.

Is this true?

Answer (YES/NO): NO